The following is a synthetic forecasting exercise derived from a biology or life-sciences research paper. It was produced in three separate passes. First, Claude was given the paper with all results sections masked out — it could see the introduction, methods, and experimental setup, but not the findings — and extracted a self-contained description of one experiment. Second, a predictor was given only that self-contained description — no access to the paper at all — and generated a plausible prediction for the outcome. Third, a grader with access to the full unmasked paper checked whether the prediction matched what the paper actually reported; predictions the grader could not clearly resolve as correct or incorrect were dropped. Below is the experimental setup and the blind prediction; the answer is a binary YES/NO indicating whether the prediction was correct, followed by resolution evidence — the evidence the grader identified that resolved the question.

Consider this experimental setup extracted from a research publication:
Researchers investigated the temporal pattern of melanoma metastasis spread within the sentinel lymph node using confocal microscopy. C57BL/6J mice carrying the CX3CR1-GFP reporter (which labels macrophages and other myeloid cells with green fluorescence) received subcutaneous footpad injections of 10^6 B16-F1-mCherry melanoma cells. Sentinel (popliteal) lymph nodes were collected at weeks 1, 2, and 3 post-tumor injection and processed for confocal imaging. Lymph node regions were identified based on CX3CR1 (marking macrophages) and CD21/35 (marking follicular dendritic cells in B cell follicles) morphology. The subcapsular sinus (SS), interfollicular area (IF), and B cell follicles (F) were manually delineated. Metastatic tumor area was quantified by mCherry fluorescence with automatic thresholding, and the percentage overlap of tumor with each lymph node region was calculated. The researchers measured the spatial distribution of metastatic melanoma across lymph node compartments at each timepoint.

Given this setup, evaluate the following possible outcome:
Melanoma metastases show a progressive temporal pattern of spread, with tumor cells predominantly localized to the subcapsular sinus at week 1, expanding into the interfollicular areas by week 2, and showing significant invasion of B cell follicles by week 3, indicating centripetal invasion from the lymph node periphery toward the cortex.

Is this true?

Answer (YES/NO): NO